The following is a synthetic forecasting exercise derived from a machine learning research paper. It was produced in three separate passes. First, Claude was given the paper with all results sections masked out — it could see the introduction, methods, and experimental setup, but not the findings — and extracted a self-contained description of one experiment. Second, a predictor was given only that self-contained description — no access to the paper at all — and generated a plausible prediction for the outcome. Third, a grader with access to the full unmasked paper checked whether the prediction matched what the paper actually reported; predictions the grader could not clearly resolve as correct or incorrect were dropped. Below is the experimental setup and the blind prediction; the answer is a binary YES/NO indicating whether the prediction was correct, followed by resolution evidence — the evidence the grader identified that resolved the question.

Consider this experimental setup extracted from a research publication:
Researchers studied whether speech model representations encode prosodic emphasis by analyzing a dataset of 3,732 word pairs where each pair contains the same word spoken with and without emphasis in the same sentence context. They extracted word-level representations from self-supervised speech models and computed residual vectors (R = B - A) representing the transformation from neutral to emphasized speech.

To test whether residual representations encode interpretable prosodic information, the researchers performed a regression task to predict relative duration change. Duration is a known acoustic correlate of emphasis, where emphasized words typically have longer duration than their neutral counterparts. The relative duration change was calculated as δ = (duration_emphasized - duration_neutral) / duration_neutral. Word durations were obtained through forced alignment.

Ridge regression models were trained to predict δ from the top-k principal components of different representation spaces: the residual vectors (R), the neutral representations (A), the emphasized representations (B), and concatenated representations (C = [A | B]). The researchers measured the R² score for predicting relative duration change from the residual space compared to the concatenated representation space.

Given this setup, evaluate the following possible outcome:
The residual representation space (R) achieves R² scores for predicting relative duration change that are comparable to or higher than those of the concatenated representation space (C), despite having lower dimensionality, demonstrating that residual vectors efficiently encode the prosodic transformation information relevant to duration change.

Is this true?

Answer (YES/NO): YES